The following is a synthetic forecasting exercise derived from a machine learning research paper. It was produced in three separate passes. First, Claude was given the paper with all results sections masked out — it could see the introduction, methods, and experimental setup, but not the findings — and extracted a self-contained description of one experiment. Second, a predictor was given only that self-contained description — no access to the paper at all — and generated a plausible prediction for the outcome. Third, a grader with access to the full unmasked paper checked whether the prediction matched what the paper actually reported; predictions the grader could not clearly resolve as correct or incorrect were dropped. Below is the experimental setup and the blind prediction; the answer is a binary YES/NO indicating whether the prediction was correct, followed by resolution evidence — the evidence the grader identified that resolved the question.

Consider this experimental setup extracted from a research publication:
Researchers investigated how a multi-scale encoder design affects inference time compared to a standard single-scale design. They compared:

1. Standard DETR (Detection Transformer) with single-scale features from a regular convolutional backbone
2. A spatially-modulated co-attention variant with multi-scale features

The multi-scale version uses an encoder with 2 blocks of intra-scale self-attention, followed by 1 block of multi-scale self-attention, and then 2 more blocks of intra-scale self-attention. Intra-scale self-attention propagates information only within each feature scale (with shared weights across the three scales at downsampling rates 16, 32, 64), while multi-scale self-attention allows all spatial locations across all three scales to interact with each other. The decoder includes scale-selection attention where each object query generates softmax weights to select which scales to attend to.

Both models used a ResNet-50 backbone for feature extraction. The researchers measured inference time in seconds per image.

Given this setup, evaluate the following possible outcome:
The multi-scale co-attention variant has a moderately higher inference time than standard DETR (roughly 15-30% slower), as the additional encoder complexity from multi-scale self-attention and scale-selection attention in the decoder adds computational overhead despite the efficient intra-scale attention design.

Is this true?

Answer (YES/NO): NO